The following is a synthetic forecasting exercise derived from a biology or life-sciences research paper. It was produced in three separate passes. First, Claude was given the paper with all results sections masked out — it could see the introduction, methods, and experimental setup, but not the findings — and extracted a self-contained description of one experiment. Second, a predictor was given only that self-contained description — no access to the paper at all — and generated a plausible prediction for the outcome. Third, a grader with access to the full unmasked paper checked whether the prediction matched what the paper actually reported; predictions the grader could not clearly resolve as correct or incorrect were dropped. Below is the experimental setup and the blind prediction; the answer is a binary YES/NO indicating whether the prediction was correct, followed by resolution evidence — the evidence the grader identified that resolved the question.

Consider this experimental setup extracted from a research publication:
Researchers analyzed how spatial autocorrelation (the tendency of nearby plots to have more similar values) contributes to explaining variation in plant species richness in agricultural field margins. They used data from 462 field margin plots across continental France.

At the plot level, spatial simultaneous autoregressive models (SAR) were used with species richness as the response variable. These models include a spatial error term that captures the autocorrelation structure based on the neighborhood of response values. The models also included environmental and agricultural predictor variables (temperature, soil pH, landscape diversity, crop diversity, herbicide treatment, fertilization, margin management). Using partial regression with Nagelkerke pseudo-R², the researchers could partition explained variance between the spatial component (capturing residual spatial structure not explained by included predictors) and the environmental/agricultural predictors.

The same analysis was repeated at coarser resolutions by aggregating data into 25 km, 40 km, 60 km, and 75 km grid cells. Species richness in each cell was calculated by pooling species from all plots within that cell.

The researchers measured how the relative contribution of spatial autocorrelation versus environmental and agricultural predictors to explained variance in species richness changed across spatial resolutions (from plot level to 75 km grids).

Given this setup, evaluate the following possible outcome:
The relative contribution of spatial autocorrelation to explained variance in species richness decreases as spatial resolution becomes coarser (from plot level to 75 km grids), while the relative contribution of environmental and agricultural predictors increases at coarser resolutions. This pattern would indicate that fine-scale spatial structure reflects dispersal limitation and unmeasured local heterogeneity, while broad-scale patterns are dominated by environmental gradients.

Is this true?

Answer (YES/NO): NO